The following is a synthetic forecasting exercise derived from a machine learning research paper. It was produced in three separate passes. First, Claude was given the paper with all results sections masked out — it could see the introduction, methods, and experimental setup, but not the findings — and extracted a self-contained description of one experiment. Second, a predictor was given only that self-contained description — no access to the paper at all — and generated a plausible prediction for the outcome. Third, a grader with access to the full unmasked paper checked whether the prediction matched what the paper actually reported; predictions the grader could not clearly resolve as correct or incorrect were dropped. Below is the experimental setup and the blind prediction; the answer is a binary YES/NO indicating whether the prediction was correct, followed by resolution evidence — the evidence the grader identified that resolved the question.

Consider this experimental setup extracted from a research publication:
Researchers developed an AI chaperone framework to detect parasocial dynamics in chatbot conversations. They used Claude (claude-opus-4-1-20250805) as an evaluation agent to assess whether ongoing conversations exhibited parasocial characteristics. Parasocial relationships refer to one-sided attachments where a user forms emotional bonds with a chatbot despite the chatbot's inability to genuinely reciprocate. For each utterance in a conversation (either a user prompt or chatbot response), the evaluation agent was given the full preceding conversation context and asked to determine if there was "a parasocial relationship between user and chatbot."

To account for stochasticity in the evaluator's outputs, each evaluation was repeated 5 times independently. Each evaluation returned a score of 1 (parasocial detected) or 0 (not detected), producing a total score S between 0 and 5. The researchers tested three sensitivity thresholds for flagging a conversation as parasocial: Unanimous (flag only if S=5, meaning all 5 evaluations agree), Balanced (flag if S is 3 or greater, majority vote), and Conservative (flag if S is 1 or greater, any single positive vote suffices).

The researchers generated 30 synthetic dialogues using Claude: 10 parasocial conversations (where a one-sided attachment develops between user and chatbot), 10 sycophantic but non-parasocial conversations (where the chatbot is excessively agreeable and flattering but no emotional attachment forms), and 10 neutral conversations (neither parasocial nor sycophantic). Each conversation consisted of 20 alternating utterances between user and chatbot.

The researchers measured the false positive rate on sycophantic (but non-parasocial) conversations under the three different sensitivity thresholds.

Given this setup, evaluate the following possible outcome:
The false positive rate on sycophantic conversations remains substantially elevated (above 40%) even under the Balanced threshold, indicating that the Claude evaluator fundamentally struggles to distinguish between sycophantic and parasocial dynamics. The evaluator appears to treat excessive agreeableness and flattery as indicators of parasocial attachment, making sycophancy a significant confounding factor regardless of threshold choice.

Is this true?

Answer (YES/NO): NO